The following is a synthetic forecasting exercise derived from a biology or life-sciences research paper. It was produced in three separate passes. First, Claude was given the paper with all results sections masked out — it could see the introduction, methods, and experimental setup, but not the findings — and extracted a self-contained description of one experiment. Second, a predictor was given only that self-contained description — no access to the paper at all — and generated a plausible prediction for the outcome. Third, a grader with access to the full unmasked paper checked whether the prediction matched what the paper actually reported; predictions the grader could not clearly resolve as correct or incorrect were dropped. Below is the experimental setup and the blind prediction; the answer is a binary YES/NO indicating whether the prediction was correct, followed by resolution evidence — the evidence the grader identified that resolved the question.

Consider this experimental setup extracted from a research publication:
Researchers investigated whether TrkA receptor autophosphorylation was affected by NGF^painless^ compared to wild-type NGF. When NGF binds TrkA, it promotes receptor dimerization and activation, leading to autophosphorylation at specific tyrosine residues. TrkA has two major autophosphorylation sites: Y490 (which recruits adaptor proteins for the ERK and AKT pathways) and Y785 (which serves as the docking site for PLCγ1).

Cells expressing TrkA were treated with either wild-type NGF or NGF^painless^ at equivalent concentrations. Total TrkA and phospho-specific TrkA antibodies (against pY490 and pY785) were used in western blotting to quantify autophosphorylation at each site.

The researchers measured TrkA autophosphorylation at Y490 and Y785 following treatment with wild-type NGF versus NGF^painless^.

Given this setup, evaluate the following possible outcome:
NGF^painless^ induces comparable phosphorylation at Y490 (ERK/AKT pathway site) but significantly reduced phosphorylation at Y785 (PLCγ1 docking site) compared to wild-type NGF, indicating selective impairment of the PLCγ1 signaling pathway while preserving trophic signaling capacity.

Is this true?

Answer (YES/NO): NO